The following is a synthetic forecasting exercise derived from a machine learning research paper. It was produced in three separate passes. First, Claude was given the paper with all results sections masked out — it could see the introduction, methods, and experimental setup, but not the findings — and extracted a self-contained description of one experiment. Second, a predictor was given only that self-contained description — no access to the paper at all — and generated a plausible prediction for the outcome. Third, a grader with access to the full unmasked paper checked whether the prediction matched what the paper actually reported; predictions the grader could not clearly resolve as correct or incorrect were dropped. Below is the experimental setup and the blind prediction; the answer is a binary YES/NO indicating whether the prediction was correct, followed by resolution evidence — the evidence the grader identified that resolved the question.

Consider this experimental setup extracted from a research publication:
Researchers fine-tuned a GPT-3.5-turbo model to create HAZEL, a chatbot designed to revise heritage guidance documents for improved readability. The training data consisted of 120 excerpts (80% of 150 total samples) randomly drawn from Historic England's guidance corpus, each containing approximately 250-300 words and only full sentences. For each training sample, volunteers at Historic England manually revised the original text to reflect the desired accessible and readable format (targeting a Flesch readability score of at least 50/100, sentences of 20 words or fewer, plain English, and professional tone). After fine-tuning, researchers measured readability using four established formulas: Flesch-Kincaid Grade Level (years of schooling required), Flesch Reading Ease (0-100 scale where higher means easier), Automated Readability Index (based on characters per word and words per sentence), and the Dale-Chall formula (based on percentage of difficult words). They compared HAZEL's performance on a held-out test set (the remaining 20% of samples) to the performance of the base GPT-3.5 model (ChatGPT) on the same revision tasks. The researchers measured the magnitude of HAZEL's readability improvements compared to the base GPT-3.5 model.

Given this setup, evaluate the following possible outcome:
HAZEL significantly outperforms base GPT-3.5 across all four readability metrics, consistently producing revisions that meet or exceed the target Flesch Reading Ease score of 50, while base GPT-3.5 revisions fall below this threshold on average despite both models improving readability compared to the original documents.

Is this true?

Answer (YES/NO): NO